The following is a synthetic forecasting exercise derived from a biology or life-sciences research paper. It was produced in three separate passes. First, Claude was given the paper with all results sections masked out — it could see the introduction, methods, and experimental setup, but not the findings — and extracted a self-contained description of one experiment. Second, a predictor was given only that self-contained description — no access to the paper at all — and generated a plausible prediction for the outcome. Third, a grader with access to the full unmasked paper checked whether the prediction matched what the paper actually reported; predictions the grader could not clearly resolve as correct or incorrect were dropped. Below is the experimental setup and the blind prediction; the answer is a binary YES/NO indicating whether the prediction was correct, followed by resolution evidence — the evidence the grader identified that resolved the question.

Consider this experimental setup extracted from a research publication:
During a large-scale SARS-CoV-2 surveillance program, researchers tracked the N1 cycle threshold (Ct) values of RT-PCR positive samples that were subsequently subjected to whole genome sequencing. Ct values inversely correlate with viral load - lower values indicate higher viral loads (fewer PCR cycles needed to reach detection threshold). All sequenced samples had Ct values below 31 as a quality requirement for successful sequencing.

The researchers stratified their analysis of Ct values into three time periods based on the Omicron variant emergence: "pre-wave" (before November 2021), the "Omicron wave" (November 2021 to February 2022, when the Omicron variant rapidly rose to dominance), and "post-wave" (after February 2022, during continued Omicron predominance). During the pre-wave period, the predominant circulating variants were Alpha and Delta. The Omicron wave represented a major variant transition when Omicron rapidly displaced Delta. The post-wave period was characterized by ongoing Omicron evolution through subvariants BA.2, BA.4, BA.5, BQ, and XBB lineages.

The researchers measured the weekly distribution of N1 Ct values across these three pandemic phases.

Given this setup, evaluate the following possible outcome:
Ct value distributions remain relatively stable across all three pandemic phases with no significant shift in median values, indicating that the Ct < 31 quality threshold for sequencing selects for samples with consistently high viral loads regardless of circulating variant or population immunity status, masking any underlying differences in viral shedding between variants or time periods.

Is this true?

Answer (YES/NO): NO